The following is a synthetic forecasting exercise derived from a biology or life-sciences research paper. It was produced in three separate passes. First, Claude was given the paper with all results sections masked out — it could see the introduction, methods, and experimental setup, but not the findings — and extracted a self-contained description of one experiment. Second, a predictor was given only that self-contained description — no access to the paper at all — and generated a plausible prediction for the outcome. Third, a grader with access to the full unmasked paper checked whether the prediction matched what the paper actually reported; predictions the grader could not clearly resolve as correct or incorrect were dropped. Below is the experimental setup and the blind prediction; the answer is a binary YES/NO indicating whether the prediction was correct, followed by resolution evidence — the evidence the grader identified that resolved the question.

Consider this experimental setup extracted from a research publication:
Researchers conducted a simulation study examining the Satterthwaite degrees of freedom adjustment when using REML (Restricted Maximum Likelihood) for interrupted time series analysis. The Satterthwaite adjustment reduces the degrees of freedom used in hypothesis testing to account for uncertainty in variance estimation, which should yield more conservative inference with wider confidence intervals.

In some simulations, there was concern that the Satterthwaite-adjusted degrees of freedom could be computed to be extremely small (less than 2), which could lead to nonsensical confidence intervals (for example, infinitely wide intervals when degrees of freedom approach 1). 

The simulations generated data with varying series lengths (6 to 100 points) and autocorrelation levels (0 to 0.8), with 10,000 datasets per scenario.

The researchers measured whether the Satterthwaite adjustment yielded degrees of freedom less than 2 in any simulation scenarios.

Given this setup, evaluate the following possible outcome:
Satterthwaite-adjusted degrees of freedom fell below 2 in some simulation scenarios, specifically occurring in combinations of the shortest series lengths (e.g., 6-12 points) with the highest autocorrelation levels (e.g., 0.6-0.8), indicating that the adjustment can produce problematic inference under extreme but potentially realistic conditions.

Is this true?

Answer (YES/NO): NO